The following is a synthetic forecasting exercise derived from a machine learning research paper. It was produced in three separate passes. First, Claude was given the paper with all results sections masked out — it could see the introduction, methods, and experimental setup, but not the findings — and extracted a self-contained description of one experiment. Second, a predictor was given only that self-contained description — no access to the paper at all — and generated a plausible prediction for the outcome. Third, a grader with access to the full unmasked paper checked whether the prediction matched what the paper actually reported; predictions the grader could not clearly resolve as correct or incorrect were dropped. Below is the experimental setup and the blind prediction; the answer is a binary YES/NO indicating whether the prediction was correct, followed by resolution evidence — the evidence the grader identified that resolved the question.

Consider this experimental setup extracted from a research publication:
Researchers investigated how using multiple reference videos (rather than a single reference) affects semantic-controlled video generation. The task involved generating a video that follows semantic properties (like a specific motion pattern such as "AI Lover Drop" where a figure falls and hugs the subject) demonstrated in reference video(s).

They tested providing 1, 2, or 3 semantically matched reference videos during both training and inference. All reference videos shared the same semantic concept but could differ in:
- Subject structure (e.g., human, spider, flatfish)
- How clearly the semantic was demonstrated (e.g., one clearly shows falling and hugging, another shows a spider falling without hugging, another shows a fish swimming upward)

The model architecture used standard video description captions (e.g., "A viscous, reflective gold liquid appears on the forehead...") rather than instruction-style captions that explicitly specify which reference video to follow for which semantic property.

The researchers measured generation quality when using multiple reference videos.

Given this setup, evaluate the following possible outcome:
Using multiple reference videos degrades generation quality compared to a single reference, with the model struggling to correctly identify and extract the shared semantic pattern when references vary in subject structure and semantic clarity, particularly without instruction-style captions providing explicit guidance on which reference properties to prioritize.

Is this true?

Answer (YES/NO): NO